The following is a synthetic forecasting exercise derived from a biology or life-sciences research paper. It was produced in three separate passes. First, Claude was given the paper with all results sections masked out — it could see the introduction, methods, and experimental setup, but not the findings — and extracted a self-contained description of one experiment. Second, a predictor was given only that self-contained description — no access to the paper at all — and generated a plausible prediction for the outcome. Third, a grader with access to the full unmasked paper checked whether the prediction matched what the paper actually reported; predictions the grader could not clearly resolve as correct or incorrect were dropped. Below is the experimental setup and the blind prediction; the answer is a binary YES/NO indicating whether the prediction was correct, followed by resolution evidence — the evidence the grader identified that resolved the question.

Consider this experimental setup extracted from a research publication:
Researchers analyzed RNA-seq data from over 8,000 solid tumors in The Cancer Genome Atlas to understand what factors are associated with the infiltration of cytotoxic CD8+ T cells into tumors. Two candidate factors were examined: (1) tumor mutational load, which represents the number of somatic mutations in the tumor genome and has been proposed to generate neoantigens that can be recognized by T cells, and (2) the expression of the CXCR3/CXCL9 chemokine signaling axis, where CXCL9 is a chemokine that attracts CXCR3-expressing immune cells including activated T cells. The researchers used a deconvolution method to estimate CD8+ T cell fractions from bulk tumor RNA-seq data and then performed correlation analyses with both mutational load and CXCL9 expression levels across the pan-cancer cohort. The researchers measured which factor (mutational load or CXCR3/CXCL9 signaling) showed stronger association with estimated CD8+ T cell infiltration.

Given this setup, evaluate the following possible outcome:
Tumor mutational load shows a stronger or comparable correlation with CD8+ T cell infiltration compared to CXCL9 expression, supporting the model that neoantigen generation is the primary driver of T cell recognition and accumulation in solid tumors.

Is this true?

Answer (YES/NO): NO